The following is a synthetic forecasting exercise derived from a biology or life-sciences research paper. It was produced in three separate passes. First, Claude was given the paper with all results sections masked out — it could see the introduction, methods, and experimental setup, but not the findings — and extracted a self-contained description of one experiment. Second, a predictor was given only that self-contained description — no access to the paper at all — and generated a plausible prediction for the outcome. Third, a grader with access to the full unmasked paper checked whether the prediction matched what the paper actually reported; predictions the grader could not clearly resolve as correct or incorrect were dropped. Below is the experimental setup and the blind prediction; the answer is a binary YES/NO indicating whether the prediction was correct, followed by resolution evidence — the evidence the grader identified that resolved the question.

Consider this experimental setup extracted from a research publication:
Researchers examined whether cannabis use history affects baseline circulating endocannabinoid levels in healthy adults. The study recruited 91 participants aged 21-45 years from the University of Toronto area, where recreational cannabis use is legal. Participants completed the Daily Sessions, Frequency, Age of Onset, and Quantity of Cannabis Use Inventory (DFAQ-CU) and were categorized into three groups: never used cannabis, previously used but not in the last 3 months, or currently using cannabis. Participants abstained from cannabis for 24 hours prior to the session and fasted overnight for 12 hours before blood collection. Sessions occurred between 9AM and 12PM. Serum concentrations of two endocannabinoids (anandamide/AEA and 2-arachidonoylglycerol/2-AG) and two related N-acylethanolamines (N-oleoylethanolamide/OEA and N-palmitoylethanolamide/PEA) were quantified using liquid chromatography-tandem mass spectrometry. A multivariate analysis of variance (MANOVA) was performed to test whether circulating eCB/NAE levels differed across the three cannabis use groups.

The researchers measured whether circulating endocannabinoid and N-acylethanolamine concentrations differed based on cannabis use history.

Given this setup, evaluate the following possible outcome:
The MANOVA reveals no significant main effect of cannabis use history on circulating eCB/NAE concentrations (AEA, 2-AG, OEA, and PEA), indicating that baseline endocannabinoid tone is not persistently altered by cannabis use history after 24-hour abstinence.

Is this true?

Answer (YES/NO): YES